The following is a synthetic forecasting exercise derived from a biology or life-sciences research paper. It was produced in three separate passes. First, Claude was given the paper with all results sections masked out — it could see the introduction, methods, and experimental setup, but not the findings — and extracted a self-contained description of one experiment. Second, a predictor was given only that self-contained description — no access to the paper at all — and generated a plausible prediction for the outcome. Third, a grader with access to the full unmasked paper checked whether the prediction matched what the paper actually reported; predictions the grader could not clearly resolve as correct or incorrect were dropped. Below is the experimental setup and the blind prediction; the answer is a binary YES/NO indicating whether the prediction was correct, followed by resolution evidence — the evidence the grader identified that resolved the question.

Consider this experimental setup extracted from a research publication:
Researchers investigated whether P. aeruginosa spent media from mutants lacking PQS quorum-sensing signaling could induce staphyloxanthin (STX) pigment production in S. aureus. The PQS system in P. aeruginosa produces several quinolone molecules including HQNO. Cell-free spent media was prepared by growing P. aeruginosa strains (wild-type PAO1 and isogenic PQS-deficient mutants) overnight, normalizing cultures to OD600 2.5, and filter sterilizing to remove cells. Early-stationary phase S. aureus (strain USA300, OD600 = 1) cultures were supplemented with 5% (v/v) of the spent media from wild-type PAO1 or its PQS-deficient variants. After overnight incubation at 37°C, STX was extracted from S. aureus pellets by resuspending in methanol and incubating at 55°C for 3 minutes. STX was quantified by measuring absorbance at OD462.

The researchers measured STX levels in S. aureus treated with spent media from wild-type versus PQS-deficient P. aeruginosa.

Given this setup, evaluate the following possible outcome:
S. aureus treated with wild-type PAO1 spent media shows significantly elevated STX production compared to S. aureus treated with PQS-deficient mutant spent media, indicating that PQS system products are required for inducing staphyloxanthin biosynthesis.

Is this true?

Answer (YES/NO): YES